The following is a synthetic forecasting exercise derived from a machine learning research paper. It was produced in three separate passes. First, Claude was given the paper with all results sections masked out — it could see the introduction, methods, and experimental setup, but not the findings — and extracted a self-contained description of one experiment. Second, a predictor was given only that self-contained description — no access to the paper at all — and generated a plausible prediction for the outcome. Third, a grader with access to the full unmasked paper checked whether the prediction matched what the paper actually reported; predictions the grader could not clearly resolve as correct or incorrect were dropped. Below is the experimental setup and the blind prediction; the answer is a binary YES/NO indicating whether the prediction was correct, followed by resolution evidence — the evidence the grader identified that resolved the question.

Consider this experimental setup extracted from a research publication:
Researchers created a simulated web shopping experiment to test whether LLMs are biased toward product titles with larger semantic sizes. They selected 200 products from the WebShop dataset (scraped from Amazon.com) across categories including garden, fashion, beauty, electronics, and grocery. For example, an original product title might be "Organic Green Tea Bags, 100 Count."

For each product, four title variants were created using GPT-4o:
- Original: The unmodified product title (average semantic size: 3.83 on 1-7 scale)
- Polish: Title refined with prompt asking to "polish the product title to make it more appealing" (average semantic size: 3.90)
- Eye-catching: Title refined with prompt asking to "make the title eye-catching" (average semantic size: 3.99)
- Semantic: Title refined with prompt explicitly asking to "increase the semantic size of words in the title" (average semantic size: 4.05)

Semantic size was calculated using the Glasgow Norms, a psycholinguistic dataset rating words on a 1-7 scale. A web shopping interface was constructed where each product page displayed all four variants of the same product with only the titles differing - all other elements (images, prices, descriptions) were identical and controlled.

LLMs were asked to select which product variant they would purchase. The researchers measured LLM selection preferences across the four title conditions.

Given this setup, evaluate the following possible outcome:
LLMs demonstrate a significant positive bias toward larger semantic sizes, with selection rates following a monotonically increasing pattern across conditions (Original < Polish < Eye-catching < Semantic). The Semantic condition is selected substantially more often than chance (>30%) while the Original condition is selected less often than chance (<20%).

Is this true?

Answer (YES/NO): NO